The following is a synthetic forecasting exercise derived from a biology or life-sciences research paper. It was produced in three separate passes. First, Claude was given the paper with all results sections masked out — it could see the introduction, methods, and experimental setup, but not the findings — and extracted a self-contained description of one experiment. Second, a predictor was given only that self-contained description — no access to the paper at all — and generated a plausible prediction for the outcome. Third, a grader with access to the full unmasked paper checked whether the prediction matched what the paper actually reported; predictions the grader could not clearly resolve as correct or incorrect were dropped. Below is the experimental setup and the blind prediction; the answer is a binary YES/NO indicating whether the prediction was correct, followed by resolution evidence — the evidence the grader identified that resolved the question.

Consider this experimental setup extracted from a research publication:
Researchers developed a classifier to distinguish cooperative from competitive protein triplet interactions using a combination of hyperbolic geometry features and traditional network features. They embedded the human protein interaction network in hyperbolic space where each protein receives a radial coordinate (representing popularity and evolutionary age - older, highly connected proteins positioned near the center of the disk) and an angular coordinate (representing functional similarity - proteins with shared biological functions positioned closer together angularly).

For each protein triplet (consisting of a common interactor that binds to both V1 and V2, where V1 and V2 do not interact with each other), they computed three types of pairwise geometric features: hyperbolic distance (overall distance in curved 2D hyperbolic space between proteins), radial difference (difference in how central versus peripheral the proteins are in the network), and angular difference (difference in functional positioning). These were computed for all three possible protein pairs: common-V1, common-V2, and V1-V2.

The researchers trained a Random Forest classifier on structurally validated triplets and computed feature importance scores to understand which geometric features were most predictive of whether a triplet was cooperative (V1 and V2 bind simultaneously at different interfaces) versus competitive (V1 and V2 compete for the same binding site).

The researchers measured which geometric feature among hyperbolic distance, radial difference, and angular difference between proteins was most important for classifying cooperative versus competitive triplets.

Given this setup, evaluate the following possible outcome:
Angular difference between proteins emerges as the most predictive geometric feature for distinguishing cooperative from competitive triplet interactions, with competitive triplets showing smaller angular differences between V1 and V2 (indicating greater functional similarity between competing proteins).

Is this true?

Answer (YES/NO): YES